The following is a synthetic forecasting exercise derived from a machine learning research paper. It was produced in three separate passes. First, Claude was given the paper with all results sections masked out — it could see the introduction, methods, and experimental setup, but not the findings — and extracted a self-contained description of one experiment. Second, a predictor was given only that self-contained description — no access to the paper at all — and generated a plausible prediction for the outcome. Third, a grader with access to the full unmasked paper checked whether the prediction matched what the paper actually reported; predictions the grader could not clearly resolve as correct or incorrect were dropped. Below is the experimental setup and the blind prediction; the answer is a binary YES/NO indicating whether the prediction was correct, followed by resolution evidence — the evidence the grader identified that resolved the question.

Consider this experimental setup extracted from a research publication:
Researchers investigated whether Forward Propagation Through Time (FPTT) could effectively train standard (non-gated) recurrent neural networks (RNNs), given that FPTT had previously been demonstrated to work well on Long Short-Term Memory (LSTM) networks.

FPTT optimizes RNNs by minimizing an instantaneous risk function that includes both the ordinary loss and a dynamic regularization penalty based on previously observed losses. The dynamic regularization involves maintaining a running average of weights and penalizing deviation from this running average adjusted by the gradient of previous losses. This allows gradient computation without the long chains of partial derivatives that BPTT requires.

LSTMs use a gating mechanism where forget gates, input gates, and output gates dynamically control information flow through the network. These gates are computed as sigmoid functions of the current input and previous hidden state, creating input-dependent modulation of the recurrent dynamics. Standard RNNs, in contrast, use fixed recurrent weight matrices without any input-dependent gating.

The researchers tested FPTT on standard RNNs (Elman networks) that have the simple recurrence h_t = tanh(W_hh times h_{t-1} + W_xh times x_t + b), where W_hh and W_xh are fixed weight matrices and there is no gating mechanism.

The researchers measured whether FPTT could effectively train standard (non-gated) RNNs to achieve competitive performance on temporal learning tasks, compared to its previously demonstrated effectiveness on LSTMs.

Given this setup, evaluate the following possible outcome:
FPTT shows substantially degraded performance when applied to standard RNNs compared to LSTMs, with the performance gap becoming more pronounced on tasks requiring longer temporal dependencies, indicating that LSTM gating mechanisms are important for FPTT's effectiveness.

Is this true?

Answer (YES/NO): YES